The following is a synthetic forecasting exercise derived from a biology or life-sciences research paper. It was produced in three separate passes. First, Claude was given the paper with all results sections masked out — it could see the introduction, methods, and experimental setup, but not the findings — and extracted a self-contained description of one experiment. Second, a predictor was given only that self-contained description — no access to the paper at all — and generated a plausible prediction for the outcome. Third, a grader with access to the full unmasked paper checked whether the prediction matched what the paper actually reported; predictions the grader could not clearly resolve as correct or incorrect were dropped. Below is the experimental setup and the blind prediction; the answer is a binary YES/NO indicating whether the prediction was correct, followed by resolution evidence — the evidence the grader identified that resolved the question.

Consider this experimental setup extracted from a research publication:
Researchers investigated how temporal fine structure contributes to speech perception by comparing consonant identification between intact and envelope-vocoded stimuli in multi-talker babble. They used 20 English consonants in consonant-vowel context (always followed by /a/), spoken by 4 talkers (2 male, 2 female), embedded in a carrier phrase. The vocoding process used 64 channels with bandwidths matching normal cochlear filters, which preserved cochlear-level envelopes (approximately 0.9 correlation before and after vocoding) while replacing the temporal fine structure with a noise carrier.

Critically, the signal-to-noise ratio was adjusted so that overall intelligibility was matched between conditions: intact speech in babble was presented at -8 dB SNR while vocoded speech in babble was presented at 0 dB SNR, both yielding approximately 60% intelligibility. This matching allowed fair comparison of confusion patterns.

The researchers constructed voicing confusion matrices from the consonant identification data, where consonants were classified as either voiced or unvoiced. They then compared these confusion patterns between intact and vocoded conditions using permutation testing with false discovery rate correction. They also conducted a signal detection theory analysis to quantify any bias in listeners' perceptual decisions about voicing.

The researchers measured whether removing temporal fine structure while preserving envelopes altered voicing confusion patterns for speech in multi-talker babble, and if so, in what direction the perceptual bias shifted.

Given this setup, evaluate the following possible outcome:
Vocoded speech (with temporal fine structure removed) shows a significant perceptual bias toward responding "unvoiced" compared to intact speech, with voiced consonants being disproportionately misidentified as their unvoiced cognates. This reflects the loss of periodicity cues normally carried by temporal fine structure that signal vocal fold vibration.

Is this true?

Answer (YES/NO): YES